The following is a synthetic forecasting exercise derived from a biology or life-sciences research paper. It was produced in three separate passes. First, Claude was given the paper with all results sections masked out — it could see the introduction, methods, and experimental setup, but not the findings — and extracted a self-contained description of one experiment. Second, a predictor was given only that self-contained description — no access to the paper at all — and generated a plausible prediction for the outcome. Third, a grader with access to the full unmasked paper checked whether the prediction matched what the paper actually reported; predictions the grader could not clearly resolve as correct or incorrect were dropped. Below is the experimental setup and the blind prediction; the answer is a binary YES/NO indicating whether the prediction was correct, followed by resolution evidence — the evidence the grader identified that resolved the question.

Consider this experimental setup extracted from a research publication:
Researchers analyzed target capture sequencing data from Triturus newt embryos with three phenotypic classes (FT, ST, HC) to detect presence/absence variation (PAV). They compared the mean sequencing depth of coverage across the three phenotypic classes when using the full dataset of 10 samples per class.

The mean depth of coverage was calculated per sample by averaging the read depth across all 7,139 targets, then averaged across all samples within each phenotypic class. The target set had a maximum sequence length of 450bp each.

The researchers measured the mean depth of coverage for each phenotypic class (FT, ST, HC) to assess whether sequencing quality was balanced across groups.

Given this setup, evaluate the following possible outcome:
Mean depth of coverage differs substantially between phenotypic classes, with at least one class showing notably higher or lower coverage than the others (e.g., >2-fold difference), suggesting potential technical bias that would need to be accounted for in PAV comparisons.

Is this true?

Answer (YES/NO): NO